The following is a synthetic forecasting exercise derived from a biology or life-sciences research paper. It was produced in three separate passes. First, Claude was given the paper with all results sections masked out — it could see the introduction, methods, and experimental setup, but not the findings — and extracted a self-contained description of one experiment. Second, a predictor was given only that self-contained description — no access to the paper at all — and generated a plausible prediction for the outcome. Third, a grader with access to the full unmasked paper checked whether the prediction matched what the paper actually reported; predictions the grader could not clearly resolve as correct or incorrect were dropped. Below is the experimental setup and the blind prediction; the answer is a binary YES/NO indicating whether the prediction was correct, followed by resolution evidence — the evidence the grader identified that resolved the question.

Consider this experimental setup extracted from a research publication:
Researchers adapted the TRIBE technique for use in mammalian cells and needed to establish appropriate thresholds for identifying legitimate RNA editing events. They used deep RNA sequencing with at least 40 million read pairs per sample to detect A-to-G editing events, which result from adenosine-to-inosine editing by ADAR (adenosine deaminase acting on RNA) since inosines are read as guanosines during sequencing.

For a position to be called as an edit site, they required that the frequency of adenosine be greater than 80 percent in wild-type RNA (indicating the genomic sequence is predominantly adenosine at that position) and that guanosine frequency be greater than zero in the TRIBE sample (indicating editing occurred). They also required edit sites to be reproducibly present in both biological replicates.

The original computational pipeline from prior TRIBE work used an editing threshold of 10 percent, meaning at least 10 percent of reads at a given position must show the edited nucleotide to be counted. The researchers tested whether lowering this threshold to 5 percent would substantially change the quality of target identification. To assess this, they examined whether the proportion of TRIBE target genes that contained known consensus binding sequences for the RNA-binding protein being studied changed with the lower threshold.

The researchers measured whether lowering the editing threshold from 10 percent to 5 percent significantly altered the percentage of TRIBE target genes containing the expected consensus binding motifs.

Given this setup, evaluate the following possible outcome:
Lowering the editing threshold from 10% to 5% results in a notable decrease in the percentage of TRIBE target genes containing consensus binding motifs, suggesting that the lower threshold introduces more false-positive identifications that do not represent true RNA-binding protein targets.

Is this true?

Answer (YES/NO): NO